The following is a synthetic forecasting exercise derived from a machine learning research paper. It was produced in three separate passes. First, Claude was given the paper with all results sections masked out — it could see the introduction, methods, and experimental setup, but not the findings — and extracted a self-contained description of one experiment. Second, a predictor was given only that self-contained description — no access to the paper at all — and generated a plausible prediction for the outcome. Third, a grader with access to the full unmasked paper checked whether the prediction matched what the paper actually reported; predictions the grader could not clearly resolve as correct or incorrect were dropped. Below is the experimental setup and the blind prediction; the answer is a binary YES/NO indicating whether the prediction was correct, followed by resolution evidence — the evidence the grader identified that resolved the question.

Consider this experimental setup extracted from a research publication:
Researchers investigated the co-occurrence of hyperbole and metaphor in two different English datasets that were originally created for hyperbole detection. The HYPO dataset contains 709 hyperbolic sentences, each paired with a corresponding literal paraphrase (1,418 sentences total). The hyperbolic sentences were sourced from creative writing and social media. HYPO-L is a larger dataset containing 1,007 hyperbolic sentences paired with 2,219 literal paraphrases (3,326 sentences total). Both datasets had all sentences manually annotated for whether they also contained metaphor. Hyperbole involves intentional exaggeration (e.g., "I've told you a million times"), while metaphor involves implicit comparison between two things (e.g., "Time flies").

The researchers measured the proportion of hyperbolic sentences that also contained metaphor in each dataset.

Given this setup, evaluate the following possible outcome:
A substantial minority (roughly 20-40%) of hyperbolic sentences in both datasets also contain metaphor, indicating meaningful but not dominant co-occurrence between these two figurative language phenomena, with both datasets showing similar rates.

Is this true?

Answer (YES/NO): NO